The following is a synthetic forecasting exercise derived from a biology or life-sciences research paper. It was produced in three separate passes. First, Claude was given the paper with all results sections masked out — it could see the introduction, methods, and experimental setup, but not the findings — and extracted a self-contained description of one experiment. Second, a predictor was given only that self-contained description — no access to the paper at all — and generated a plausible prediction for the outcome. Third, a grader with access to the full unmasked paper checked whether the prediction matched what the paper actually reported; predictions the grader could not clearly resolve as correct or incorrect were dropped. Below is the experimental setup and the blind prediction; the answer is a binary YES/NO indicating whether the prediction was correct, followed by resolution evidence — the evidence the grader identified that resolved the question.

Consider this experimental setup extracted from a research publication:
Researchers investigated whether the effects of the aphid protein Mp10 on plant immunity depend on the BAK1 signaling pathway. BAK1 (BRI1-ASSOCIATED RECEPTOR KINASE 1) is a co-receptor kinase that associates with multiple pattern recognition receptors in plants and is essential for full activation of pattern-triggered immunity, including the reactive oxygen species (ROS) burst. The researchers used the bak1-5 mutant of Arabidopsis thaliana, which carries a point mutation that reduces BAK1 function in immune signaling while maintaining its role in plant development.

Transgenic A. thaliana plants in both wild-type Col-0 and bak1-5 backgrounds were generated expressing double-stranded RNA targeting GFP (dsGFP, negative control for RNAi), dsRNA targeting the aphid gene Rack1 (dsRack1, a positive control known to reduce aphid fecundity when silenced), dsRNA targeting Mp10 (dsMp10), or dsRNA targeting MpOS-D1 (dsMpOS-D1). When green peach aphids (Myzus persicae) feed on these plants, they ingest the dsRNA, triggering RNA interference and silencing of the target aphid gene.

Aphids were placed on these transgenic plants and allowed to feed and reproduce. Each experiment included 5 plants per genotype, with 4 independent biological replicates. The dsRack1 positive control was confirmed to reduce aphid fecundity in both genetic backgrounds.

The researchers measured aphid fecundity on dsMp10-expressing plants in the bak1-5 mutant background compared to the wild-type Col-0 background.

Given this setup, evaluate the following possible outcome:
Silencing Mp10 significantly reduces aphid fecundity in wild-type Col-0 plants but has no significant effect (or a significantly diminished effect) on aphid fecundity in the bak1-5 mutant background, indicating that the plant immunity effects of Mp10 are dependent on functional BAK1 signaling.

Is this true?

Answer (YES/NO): YES